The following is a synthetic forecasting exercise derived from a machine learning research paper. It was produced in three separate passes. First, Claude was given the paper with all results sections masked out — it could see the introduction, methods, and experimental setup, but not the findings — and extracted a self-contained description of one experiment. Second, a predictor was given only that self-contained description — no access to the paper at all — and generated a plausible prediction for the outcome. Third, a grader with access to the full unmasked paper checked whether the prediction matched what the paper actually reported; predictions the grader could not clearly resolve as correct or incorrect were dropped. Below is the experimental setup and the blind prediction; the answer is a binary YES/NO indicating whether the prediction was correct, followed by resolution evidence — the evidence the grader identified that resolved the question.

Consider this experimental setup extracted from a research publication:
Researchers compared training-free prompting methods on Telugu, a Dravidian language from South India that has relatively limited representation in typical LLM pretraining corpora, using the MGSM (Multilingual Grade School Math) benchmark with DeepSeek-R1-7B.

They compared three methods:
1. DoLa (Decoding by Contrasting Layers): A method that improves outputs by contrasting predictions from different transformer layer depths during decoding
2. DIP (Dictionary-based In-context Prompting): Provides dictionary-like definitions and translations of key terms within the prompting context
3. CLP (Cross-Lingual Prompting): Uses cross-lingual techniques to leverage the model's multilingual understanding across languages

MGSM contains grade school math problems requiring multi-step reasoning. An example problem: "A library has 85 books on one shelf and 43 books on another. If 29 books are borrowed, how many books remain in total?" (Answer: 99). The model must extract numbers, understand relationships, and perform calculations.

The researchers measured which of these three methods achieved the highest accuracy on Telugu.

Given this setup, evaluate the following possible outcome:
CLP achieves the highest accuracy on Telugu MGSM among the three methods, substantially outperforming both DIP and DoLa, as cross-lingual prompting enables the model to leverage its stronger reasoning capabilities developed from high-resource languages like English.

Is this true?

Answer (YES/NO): NO